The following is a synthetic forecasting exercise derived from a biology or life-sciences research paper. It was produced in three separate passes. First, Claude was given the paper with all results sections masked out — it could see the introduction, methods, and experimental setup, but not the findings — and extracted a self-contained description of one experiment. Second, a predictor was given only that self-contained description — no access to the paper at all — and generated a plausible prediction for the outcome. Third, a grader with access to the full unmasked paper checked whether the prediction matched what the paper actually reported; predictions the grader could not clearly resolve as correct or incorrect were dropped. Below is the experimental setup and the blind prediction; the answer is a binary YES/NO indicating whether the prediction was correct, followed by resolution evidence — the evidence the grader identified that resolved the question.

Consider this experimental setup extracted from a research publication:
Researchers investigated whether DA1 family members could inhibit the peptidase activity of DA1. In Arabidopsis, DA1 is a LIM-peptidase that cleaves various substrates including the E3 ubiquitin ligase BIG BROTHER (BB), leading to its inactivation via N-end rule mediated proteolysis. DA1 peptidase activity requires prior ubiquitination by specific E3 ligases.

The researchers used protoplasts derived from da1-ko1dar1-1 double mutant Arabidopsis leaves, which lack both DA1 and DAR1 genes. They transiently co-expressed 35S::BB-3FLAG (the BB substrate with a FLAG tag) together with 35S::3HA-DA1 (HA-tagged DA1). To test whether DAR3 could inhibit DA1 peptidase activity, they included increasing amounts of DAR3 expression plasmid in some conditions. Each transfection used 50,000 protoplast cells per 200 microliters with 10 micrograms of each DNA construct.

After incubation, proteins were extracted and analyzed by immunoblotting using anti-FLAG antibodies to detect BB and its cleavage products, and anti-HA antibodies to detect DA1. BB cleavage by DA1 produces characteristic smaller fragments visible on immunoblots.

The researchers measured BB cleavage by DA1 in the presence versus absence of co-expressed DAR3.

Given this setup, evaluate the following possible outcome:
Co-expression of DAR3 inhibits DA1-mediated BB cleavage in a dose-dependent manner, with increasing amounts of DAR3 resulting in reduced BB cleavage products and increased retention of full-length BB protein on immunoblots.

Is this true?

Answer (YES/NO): YES